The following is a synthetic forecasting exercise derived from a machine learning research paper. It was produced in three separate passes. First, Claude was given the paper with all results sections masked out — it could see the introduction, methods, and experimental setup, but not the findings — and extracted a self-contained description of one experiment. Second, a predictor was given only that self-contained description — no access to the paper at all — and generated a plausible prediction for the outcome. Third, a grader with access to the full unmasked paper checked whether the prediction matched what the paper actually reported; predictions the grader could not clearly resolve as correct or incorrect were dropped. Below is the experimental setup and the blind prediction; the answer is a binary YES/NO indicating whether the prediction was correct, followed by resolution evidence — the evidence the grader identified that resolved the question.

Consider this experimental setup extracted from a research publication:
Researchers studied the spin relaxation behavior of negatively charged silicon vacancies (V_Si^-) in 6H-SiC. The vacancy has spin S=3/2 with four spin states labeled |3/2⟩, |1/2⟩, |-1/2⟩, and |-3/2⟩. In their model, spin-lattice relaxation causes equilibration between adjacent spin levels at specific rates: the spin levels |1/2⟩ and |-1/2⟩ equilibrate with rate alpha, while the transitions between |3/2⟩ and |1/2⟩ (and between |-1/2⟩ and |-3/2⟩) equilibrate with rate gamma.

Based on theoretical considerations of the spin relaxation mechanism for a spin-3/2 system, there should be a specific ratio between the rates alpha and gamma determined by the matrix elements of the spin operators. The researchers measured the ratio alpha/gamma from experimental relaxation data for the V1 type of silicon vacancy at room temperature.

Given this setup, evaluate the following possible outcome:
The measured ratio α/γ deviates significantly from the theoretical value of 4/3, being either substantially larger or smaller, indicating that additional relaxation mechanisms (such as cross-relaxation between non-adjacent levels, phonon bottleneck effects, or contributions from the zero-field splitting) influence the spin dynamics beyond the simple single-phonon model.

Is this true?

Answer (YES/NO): NO